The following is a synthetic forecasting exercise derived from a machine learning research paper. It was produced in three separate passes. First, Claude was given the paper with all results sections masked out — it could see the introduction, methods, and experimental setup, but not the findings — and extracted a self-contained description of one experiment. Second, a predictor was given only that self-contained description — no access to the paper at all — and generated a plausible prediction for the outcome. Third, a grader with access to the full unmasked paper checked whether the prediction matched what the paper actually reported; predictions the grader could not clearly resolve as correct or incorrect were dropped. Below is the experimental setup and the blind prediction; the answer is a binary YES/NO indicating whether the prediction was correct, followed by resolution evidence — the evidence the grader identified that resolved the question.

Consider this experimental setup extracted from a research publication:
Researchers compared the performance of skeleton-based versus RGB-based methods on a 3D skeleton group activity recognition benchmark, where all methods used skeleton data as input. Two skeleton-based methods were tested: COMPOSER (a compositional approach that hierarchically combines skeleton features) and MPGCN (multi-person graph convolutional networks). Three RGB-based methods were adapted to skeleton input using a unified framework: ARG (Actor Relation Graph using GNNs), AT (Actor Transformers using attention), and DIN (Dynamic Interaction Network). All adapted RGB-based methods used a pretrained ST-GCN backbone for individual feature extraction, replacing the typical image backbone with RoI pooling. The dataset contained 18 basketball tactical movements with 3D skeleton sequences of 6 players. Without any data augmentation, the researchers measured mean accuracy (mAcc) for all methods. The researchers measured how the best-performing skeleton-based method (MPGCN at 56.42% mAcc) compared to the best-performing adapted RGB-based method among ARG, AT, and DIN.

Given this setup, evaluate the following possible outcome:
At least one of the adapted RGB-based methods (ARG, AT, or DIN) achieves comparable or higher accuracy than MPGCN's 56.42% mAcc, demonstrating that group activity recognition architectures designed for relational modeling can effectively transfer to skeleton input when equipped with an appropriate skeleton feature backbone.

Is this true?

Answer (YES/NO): YES